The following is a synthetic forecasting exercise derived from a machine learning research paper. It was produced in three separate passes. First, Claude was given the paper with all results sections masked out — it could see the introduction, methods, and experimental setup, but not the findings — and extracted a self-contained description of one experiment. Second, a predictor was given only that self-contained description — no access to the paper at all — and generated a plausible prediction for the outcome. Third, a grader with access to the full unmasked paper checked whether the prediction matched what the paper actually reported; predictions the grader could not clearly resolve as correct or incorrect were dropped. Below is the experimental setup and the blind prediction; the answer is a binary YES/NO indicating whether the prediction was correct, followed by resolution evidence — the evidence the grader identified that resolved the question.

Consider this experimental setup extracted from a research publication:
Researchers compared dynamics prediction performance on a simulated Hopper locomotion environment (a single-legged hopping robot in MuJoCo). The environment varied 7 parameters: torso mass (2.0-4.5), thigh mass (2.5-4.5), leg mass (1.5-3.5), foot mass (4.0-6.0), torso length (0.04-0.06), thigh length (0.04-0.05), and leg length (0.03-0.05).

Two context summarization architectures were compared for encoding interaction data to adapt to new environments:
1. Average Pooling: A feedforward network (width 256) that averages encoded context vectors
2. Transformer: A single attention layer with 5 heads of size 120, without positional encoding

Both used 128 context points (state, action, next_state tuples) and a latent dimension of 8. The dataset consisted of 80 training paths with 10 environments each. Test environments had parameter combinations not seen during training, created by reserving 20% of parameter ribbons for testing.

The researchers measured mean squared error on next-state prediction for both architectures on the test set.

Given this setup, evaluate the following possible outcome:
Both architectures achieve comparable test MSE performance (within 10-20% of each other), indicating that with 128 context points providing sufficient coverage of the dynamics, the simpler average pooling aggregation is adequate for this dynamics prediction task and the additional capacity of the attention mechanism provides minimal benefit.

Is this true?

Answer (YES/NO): NO